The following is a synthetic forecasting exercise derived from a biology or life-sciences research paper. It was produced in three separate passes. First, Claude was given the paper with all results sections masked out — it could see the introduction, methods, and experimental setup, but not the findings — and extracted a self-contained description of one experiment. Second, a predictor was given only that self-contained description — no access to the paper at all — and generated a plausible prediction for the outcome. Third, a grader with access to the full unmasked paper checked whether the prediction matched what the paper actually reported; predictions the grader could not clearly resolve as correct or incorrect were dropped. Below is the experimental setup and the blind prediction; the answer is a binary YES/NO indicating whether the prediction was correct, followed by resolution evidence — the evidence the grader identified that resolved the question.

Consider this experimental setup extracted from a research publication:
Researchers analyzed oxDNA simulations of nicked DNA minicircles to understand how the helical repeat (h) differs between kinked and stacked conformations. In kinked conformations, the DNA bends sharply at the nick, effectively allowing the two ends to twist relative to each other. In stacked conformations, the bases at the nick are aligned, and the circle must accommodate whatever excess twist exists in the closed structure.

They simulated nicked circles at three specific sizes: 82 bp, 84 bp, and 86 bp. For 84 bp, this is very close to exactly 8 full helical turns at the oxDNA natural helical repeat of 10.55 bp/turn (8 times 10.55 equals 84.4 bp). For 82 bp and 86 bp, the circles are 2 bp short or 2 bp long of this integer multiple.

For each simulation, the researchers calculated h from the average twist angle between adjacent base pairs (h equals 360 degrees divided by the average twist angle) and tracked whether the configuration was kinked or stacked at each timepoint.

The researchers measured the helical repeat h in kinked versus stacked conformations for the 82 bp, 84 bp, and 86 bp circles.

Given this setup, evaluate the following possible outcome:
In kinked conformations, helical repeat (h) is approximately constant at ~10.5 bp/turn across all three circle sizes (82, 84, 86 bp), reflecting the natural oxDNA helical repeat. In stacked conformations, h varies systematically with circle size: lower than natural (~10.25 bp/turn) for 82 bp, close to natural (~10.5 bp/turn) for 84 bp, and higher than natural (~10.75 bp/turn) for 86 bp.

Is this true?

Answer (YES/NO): YES